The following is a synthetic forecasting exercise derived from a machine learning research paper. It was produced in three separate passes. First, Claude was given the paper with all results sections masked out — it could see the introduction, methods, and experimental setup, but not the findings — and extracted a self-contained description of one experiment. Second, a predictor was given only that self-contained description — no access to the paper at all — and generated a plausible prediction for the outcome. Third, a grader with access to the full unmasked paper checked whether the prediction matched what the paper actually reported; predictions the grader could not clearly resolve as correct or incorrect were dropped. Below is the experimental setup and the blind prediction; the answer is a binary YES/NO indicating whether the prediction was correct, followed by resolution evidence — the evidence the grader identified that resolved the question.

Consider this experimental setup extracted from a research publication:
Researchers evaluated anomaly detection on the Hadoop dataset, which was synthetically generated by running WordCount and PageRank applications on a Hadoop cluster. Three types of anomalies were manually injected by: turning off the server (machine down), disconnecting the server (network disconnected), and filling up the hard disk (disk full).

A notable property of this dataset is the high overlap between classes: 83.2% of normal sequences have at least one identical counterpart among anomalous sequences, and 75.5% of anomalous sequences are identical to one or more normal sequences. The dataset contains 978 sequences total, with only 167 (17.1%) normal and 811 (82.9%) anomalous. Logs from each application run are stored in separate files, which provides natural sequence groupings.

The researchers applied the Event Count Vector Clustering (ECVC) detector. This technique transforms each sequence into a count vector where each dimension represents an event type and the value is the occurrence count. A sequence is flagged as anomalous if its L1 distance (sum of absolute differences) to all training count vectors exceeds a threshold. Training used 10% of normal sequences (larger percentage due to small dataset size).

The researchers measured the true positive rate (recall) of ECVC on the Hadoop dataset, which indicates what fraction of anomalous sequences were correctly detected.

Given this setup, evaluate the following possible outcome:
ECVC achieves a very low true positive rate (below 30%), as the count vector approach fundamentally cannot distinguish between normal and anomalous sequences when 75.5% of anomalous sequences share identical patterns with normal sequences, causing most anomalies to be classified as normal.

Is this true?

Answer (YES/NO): NO